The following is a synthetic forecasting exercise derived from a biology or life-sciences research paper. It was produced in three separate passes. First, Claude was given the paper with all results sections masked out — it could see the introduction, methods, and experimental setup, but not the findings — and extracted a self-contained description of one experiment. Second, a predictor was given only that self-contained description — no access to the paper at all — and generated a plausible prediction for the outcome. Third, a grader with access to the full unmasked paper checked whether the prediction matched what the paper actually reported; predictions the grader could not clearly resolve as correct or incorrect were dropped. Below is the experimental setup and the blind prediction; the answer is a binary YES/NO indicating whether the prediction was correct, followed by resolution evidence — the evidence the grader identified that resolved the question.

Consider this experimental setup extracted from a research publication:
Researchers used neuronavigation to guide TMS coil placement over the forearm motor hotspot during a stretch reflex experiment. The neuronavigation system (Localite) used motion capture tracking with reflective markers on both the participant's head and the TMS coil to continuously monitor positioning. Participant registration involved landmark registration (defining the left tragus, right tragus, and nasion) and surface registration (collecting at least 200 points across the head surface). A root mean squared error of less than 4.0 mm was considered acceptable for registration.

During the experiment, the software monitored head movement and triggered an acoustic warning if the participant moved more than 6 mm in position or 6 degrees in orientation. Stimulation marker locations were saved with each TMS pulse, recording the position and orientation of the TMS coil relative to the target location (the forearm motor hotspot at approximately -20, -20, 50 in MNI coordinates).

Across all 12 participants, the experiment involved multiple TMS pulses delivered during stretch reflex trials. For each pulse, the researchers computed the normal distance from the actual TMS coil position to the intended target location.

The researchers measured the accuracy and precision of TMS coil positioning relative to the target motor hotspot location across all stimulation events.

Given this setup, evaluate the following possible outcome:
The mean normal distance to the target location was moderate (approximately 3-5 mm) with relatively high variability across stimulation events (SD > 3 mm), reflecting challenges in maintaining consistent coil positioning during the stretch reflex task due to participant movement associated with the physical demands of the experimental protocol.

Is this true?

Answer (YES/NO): NO